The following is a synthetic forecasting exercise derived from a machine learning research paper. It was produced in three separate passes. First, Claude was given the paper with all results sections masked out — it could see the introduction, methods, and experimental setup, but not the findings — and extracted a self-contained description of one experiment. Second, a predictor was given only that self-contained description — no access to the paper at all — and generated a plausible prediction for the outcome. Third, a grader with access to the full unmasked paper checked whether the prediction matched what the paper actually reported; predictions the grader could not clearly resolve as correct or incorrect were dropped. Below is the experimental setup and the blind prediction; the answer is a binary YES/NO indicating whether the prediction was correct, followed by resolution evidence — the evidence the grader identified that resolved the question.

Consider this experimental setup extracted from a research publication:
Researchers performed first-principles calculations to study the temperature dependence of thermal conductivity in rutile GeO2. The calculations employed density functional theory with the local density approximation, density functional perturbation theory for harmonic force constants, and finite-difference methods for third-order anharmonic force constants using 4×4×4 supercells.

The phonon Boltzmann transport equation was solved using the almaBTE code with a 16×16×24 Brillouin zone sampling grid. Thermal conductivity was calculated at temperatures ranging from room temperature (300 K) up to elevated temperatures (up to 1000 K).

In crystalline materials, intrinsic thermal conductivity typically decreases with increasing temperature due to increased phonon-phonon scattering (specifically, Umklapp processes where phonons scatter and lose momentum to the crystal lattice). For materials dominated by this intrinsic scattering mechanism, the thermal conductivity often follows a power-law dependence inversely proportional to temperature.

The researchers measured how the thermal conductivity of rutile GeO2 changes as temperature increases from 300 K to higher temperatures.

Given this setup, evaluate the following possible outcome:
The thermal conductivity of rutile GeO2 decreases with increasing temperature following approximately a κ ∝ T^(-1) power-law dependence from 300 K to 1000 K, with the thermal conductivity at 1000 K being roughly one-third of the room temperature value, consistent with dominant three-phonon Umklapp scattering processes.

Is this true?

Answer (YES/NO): NO